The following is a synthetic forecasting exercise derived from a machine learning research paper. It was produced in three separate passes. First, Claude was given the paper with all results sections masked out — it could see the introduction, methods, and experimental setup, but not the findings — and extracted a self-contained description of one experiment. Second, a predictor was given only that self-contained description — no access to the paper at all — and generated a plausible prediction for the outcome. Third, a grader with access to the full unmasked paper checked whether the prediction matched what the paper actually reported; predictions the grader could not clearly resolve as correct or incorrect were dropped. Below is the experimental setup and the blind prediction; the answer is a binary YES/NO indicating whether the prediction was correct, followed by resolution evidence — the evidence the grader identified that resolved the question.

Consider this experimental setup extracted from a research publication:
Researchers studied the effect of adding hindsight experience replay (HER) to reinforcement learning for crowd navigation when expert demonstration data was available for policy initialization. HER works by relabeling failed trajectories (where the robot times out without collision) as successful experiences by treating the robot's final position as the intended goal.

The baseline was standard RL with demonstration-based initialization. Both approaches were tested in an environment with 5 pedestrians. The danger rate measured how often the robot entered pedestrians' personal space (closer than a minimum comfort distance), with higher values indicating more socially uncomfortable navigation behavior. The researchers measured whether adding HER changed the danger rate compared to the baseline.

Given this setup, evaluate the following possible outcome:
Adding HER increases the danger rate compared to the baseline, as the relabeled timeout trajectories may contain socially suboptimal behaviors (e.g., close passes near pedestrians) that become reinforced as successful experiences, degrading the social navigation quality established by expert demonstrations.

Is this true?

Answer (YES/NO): NO